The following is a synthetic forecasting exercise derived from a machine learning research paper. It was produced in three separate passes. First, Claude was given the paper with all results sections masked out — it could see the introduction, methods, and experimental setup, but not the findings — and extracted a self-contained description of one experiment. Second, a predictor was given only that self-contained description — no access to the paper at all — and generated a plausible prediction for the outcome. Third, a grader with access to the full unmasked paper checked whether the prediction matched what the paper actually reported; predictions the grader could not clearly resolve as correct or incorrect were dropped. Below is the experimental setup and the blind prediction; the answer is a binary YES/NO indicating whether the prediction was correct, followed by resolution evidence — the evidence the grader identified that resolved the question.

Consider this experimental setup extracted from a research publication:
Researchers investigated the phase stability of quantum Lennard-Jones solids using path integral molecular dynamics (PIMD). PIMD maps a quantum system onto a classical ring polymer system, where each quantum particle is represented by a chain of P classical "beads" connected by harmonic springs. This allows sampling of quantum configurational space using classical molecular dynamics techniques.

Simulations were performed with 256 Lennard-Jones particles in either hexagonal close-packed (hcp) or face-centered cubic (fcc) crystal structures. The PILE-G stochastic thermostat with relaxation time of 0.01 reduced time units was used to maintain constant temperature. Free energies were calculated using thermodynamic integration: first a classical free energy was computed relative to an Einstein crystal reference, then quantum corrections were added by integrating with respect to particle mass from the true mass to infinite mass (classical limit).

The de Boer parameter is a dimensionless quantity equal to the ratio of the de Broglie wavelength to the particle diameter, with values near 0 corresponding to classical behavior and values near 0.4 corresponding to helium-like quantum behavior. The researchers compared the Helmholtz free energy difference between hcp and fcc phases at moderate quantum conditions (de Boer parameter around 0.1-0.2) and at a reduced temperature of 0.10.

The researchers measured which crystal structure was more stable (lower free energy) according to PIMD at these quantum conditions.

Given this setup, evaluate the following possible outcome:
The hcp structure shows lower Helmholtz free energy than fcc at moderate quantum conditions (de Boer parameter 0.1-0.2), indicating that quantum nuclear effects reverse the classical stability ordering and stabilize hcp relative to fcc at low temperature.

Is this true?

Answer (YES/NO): YES